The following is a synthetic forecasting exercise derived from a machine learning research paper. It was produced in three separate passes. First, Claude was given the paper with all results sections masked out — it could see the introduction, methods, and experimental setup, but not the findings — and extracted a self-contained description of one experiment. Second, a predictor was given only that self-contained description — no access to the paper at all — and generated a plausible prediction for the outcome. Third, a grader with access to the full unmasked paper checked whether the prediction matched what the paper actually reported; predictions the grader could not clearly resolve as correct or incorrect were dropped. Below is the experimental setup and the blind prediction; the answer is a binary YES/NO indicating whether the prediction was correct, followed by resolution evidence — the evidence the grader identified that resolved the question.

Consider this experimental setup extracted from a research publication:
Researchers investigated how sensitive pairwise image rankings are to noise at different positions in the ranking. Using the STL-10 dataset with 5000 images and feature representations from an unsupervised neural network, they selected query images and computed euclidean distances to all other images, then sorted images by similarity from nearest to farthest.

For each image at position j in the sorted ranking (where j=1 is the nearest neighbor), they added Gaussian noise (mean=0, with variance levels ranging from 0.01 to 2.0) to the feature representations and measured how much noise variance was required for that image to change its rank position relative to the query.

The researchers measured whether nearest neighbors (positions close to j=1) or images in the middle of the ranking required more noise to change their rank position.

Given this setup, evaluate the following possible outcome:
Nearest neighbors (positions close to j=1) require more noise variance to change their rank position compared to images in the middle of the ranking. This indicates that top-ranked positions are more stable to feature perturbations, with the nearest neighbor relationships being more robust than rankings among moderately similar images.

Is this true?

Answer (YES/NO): YES